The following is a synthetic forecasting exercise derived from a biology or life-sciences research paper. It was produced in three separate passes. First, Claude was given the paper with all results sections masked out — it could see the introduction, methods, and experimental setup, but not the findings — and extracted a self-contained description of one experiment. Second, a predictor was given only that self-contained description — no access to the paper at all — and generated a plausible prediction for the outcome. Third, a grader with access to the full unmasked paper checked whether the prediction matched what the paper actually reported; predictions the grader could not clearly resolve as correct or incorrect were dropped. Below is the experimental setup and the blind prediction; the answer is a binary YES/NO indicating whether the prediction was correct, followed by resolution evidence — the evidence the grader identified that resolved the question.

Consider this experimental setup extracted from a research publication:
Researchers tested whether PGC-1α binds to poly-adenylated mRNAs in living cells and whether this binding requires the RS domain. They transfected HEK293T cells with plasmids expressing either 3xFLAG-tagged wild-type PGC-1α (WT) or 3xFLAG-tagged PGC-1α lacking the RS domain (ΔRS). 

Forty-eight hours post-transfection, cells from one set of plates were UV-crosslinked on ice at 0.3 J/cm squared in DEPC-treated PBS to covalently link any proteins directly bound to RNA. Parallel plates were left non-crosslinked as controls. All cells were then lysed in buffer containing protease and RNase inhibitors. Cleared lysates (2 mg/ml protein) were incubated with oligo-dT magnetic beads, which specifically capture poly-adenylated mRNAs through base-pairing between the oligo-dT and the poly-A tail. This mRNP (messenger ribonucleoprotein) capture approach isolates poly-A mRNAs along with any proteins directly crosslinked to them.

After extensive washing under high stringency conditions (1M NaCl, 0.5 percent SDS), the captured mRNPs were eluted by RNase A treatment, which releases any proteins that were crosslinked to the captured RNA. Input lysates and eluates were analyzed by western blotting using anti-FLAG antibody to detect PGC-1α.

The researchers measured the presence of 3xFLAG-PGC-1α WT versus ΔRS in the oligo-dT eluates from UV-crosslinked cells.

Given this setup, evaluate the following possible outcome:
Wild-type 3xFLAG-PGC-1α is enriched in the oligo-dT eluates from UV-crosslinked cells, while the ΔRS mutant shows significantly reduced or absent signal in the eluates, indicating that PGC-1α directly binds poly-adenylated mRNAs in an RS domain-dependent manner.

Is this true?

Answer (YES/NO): YES